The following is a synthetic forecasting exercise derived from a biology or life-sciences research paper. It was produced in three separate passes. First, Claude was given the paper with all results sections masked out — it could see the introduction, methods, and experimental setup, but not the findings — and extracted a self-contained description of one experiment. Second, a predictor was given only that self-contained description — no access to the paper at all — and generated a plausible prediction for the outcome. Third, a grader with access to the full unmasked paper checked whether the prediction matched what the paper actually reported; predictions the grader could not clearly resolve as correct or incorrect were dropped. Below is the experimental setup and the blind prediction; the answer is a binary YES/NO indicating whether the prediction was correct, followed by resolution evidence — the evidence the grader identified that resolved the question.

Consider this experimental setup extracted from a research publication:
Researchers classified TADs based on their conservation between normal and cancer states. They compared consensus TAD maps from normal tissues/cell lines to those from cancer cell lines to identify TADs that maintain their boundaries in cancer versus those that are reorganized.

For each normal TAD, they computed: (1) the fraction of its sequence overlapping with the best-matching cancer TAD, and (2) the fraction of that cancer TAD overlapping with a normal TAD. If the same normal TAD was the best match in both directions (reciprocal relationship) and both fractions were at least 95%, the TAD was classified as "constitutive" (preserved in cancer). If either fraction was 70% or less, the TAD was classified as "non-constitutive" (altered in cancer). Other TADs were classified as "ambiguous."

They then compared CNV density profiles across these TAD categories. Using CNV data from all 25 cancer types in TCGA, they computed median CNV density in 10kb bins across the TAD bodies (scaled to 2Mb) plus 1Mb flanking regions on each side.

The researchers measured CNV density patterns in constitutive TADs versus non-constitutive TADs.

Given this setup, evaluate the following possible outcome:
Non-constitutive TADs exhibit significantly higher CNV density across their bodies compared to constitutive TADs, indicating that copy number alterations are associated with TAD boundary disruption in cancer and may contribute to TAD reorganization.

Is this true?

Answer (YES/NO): NO